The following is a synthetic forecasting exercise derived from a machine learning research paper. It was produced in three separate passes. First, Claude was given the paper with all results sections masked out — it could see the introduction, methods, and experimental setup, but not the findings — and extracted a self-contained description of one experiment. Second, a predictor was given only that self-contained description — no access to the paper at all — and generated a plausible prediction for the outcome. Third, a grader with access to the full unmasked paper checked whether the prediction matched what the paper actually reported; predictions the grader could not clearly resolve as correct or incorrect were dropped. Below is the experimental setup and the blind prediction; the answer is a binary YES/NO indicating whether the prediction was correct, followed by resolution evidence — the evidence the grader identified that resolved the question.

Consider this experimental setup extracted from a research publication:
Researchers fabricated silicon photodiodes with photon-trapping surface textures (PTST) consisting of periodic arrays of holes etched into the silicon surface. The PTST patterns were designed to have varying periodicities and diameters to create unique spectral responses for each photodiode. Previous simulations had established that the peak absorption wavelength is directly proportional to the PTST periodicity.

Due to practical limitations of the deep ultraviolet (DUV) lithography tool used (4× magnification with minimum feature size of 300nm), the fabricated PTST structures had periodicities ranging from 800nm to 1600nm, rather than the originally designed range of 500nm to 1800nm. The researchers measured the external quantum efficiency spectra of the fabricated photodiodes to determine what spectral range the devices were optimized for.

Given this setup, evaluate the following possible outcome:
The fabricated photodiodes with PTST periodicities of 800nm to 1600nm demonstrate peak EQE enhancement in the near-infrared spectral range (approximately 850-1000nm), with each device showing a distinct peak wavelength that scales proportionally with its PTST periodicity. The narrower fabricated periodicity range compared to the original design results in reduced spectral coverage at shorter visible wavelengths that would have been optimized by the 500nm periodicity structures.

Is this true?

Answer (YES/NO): NO